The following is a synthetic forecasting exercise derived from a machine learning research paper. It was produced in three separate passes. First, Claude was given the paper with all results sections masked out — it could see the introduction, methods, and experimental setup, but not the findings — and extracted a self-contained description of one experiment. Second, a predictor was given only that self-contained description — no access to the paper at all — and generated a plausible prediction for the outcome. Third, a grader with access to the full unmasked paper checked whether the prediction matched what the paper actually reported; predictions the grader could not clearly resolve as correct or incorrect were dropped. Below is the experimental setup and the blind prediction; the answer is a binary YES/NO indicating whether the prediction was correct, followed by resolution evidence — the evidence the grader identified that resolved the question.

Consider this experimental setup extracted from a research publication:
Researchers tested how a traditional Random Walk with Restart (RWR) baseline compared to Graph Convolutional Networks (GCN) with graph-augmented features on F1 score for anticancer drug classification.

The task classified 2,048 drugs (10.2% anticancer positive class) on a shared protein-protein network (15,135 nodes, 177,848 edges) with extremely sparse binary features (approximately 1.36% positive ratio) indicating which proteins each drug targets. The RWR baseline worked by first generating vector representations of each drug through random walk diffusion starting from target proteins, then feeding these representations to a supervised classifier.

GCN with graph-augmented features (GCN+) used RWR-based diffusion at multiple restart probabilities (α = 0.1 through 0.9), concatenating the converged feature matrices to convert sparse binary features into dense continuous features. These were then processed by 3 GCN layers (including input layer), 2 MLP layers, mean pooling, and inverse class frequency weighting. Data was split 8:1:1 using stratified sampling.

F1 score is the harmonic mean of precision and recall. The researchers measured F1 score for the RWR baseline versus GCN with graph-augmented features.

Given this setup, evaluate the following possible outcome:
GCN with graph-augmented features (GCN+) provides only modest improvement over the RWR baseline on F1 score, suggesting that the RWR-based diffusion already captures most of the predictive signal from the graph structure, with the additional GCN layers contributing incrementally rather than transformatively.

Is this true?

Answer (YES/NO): NO